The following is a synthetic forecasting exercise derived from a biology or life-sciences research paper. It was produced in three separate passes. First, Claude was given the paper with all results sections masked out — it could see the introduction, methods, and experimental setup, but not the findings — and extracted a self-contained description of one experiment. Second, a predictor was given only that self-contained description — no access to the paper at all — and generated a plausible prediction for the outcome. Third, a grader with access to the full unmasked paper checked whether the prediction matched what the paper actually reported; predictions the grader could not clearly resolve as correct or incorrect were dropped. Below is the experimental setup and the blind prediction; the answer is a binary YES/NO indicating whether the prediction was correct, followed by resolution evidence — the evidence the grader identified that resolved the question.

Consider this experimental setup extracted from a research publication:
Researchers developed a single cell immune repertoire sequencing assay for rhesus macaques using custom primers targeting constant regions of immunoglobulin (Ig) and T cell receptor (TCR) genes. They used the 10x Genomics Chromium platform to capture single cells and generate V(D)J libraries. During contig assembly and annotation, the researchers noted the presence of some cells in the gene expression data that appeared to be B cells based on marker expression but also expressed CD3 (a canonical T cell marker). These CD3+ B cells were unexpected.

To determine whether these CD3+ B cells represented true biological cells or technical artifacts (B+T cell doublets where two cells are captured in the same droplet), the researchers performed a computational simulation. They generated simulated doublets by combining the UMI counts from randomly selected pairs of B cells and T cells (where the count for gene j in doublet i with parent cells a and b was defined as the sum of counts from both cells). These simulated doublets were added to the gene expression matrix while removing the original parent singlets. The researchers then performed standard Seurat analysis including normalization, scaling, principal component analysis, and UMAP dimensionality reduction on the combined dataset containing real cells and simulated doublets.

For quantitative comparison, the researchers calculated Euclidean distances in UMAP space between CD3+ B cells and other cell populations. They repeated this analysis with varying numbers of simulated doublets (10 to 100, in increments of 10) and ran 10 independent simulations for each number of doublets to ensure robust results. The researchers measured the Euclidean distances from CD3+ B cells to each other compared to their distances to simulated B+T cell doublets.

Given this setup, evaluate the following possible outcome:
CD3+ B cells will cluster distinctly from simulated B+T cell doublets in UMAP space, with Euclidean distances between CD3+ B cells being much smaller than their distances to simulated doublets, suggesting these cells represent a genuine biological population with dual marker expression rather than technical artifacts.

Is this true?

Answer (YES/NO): YES